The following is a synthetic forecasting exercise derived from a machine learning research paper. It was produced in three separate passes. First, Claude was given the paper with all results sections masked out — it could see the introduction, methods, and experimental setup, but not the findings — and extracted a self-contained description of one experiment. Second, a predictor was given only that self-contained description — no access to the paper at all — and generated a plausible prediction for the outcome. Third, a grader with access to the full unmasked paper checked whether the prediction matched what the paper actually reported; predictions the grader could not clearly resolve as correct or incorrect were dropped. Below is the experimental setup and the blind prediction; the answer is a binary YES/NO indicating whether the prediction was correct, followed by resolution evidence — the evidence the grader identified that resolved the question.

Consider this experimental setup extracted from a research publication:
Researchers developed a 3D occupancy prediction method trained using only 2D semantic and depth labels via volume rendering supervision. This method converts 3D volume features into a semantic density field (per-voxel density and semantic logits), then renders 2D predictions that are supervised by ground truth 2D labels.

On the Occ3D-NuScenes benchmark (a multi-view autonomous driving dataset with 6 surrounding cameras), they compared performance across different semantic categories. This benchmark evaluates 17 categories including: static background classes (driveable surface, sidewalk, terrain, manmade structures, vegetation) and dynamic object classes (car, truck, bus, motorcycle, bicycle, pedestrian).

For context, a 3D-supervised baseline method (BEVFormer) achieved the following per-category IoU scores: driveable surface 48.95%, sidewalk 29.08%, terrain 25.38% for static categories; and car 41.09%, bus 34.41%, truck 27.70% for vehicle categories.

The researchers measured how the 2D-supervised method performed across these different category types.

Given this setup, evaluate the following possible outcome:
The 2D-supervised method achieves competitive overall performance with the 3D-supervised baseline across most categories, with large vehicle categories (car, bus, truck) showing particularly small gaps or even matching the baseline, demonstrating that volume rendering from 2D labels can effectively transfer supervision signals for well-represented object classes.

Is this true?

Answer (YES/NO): NO